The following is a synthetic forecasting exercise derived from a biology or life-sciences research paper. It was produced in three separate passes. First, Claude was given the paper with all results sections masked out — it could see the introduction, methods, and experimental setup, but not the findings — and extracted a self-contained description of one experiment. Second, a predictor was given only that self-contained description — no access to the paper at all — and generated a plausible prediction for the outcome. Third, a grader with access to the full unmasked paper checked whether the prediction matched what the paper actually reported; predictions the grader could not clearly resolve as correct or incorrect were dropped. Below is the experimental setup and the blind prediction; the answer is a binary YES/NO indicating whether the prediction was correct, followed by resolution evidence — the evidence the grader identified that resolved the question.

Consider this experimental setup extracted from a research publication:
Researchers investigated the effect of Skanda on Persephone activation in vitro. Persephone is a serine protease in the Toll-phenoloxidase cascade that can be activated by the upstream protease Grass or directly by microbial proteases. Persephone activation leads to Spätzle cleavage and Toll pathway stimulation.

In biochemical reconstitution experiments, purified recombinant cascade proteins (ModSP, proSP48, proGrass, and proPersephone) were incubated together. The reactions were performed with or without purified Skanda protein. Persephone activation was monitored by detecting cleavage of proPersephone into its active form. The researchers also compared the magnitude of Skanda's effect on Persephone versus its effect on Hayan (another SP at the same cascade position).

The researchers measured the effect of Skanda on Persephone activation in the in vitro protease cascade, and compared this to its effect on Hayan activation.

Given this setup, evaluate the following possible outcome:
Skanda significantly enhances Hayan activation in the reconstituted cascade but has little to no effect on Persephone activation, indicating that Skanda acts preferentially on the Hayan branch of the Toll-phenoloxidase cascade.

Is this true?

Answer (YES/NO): NO